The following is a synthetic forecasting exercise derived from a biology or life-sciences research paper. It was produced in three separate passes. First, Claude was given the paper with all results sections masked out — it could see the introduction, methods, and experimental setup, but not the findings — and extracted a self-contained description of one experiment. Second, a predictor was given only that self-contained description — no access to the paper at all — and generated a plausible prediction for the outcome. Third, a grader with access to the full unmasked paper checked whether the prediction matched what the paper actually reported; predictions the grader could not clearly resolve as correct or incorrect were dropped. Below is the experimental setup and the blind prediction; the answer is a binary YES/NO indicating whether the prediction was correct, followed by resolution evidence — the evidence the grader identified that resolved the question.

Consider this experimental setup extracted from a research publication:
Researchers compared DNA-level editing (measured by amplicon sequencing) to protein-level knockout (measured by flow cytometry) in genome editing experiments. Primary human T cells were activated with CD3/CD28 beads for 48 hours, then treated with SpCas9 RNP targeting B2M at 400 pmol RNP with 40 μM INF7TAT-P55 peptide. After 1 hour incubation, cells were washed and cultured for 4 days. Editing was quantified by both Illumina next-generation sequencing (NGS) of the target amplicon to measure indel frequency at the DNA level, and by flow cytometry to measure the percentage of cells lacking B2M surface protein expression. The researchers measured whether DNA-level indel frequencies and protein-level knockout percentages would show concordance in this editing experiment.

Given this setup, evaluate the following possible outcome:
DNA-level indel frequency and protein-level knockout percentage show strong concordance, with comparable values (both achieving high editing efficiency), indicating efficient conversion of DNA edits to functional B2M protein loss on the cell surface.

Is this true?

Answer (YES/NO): NO